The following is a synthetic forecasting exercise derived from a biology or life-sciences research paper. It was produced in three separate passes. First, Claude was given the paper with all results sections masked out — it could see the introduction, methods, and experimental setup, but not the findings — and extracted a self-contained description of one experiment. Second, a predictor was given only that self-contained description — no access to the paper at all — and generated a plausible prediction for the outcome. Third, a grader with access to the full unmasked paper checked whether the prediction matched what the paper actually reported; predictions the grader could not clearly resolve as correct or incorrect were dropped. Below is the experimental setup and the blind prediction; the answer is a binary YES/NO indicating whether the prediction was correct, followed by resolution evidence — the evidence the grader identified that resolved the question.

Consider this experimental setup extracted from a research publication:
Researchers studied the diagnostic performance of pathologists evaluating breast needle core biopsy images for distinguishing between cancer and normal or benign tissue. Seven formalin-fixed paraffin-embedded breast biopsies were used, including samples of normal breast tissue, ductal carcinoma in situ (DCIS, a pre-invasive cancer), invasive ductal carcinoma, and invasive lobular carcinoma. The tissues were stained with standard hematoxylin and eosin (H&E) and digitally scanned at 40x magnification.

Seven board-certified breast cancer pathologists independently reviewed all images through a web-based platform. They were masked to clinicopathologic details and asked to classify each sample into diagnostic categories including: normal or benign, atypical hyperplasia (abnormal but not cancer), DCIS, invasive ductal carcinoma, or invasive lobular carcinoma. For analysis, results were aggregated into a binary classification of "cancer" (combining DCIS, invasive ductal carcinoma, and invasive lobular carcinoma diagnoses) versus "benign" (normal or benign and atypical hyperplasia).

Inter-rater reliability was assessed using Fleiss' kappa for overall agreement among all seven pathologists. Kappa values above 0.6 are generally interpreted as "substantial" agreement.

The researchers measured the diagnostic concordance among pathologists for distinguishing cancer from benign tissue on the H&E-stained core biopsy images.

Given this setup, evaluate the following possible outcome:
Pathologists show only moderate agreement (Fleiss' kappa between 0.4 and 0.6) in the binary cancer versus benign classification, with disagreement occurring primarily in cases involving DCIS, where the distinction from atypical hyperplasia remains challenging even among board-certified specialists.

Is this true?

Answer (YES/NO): NO